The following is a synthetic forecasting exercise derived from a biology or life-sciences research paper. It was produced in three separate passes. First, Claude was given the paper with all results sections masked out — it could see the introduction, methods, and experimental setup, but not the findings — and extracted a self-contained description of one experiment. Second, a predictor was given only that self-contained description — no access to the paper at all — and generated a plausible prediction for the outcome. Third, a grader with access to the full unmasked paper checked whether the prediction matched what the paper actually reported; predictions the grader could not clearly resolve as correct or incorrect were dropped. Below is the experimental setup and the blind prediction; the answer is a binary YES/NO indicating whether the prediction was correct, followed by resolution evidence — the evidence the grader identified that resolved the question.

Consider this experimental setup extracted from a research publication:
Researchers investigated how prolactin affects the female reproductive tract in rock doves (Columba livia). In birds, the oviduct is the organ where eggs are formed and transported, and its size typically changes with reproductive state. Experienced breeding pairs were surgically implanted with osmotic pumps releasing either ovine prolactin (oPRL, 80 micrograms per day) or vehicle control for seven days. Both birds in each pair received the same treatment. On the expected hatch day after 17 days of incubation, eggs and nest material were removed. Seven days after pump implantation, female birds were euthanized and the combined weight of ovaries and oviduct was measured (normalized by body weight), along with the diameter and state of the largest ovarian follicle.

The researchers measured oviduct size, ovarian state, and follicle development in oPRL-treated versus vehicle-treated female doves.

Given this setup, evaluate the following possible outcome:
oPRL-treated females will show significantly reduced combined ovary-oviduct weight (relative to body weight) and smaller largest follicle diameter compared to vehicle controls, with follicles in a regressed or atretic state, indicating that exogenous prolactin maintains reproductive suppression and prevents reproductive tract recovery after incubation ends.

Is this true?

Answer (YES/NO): NO